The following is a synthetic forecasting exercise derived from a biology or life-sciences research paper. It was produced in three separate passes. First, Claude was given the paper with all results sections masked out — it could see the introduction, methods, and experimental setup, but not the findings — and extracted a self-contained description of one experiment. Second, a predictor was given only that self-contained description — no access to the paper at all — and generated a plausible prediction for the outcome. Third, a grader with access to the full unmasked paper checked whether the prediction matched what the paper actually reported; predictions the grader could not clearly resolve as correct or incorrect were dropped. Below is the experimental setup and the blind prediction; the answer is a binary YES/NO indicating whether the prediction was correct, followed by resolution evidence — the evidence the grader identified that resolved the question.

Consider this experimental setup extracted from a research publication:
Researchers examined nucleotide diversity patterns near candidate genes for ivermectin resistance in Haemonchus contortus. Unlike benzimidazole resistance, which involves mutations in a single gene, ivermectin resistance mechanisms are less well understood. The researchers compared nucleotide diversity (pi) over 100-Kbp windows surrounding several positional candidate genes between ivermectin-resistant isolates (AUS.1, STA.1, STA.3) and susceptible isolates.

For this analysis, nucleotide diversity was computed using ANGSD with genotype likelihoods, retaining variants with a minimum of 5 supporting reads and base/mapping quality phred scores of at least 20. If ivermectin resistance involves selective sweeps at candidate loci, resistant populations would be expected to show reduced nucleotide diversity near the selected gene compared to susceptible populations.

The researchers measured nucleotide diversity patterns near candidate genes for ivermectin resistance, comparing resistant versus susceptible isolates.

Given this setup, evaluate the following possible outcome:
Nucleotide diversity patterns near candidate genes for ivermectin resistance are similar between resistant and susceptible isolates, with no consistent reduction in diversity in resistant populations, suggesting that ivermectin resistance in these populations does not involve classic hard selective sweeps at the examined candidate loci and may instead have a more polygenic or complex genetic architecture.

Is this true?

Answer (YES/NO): NO